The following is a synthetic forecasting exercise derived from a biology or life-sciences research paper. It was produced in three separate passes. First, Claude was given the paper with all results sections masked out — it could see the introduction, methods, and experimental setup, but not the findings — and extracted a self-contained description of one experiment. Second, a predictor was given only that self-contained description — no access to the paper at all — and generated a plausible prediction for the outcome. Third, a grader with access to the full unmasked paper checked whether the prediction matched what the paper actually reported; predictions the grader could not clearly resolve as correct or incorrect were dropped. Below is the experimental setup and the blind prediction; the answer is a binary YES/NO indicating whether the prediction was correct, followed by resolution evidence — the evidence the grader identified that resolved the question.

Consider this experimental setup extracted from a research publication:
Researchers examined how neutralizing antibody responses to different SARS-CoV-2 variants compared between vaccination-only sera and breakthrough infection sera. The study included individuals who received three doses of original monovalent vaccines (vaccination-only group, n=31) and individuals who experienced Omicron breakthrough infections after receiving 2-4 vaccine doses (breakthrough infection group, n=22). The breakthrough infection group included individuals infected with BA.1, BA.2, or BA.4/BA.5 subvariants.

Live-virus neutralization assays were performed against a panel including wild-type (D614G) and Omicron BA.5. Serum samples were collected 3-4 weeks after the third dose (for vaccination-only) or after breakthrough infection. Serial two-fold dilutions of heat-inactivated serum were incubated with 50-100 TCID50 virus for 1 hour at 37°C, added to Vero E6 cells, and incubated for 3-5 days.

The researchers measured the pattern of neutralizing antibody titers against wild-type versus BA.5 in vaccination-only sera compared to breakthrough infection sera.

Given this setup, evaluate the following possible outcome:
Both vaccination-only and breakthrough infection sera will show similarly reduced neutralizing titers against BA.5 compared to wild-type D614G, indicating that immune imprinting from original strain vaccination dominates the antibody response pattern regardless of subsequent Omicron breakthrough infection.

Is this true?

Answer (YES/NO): NO